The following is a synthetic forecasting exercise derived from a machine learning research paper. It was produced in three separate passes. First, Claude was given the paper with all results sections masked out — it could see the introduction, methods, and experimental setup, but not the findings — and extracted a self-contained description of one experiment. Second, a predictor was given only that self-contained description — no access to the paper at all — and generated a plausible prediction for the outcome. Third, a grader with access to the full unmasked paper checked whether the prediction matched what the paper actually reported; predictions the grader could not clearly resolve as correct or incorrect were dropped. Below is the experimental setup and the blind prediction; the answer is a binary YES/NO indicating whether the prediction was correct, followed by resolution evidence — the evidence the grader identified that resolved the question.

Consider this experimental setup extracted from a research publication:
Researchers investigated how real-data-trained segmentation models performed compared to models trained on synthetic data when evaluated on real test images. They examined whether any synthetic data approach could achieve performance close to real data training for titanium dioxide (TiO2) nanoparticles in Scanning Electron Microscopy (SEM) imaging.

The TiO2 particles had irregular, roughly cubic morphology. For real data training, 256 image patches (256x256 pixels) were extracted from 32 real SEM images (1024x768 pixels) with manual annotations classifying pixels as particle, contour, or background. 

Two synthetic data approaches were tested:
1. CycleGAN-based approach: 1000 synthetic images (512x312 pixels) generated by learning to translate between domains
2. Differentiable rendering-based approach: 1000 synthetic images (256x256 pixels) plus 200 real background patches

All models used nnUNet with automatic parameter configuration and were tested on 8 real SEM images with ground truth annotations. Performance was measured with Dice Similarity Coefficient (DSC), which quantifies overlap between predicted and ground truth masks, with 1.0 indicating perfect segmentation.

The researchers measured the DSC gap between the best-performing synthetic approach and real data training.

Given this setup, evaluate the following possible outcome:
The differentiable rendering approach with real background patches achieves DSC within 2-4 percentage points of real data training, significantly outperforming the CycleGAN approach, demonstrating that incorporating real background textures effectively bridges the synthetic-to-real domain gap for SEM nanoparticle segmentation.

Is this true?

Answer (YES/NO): NO